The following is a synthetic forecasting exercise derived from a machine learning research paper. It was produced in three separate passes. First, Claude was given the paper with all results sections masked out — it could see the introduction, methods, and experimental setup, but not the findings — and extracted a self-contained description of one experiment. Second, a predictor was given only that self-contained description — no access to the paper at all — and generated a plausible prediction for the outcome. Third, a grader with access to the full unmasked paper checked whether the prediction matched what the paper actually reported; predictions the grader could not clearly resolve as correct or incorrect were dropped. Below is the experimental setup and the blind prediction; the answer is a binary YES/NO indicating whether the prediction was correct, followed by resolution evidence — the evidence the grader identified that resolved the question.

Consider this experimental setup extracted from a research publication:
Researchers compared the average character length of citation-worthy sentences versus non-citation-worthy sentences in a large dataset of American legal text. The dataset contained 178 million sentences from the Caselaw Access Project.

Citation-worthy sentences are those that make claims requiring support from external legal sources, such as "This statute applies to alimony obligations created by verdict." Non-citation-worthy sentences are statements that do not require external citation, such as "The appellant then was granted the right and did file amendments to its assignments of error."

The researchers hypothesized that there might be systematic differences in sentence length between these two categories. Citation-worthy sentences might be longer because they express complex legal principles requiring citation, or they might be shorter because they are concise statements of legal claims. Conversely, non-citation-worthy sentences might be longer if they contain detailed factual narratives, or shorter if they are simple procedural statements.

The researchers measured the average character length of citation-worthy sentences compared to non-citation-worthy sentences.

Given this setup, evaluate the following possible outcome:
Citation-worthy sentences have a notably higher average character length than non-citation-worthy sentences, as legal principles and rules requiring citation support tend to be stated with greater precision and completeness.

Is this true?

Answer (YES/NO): NO